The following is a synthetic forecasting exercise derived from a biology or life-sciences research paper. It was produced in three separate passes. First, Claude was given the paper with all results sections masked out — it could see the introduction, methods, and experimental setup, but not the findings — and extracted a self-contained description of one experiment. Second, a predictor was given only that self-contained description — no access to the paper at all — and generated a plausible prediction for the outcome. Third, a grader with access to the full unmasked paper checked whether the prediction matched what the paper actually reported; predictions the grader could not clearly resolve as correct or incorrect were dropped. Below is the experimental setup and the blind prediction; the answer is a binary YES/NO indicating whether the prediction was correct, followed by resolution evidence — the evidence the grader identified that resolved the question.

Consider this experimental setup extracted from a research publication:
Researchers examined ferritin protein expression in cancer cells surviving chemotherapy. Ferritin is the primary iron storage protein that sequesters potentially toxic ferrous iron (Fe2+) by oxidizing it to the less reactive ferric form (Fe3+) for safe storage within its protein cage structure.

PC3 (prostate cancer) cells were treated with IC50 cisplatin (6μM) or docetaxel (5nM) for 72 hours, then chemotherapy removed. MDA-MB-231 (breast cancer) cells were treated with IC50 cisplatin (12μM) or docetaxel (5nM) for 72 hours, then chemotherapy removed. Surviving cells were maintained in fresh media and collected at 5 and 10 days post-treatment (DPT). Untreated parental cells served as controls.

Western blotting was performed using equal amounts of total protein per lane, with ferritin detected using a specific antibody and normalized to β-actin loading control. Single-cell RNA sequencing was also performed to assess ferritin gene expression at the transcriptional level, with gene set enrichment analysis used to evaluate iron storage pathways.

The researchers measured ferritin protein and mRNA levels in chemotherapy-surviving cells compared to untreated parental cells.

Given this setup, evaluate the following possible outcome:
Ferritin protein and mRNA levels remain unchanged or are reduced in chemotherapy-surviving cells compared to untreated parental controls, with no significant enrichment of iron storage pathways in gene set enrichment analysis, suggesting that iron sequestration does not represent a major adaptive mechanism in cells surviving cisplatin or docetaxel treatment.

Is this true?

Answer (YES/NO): NO